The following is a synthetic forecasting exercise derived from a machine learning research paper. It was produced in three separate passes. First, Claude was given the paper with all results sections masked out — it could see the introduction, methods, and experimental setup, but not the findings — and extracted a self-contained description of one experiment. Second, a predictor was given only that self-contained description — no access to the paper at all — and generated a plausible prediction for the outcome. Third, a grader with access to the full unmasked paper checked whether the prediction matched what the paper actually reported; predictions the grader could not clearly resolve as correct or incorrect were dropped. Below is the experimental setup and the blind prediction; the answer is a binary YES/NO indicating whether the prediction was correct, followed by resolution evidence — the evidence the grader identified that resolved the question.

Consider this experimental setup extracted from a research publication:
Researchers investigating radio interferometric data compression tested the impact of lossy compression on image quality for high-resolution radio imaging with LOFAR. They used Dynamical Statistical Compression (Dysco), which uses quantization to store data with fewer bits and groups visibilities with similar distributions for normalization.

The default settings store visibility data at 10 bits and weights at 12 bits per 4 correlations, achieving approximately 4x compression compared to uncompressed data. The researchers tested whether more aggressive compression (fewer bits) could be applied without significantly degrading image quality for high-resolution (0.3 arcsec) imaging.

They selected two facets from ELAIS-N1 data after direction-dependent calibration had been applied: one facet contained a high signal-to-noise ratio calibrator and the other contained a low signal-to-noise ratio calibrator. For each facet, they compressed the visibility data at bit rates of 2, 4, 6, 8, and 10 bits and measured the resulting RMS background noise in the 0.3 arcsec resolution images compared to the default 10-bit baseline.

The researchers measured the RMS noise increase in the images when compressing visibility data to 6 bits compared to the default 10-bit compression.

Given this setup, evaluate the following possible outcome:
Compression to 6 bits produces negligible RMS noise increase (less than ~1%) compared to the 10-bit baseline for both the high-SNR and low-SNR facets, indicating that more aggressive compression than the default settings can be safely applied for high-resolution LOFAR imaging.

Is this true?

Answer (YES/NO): YES